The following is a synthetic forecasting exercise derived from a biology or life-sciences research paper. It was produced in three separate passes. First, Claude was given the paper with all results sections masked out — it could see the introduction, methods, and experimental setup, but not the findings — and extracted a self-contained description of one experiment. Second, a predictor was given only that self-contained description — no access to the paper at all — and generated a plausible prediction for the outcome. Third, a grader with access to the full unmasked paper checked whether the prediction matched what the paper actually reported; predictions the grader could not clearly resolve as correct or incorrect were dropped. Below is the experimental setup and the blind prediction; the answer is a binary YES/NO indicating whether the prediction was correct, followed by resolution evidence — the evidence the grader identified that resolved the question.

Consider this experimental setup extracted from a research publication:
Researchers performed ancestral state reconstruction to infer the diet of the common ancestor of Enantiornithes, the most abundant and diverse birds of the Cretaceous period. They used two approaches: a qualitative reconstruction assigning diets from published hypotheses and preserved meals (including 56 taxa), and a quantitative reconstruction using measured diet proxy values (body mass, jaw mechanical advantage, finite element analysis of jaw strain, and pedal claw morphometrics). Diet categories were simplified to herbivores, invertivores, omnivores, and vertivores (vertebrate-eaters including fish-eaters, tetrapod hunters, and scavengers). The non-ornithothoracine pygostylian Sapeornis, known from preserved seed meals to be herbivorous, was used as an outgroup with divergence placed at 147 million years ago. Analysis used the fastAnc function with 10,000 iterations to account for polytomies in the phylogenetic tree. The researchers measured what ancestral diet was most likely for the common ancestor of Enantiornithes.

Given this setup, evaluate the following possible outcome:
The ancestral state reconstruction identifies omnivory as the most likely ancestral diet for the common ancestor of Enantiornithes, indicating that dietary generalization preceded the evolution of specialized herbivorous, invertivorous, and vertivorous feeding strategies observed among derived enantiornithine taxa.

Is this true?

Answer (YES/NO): YES